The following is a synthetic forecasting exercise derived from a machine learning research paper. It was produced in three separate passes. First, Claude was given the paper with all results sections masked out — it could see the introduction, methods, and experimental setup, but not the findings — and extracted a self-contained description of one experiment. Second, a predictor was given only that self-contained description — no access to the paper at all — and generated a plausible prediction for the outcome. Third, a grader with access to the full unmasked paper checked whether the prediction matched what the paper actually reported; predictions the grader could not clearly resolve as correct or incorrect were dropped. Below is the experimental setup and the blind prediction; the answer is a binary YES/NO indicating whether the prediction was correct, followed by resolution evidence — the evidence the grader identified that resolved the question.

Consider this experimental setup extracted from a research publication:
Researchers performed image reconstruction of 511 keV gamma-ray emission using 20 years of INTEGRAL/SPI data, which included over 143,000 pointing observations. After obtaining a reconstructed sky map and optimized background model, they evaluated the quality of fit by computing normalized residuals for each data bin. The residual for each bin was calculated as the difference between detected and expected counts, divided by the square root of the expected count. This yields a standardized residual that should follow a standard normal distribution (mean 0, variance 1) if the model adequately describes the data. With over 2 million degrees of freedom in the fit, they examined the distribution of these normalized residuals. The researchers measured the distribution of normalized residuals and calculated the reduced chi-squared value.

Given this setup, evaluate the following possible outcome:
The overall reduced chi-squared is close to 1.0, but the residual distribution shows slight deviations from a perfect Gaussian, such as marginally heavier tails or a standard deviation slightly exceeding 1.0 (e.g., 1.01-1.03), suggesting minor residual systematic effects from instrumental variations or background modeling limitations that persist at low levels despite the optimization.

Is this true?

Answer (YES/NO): NO